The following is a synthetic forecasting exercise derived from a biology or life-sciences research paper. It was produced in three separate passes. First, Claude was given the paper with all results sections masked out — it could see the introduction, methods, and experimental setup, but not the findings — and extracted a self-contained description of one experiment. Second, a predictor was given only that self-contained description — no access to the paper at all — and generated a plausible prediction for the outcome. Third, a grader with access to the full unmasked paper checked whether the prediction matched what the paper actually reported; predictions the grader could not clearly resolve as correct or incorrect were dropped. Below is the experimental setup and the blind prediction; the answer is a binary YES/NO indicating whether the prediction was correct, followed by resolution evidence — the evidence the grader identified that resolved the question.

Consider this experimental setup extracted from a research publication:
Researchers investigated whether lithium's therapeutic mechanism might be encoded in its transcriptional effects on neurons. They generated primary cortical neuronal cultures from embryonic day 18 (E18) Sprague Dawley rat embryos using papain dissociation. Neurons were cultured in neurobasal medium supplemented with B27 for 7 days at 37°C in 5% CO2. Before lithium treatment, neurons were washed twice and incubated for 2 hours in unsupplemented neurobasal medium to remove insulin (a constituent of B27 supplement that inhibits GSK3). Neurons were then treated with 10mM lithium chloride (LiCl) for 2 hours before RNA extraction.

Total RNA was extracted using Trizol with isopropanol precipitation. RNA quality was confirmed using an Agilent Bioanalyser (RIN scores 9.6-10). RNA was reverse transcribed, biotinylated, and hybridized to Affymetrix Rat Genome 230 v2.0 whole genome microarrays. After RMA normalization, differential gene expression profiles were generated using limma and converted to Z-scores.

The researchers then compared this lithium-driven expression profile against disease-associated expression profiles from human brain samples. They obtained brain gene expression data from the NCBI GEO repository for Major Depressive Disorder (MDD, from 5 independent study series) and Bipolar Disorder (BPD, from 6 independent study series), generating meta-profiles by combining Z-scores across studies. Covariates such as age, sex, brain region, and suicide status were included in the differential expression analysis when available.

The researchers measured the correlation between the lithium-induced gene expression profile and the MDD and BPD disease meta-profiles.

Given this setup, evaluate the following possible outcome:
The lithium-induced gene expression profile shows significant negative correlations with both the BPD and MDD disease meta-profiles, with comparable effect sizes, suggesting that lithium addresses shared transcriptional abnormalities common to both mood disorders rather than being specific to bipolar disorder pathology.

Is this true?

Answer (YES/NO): NO